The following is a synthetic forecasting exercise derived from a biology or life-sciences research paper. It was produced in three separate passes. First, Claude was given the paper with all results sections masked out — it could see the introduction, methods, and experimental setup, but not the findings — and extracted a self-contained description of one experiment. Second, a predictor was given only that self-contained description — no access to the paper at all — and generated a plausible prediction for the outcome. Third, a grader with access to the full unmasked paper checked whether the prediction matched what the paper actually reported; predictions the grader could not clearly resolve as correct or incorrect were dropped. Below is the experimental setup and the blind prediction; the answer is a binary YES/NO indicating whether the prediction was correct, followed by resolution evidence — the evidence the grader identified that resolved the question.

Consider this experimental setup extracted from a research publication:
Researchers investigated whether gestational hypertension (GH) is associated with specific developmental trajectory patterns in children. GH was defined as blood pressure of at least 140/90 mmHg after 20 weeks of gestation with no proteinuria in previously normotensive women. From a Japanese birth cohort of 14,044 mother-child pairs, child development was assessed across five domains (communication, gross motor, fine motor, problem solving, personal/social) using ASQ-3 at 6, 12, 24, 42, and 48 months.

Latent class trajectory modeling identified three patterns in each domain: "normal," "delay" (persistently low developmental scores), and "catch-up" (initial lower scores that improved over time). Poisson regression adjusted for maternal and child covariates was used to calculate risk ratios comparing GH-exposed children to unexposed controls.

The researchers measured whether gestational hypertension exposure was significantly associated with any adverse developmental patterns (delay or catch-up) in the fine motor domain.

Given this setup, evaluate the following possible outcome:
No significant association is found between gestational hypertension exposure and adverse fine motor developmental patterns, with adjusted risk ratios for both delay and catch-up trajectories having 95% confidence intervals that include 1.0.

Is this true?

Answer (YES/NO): NO